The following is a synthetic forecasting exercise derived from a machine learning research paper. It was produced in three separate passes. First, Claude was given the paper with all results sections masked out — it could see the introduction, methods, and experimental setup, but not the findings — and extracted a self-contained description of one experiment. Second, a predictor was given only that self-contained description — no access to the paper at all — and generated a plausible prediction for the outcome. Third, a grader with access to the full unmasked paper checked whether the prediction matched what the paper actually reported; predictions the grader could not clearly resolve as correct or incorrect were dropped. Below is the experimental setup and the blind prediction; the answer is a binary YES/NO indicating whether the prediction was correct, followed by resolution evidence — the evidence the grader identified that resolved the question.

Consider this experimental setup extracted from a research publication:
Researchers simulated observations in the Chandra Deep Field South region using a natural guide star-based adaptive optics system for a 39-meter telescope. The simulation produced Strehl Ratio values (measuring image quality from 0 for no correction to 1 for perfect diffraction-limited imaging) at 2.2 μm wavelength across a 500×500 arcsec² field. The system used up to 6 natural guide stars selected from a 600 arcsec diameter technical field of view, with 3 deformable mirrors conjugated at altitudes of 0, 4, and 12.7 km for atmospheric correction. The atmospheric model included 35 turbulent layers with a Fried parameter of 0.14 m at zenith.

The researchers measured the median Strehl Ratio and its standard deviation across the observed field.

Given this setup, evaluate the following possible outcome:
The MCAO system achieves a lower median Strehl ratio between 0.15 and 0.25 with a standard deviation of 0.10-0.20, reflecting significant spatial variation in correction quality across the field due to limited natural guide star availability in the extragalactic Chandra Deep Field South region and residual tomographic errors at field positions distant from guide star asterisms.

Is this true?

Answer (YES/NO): NO